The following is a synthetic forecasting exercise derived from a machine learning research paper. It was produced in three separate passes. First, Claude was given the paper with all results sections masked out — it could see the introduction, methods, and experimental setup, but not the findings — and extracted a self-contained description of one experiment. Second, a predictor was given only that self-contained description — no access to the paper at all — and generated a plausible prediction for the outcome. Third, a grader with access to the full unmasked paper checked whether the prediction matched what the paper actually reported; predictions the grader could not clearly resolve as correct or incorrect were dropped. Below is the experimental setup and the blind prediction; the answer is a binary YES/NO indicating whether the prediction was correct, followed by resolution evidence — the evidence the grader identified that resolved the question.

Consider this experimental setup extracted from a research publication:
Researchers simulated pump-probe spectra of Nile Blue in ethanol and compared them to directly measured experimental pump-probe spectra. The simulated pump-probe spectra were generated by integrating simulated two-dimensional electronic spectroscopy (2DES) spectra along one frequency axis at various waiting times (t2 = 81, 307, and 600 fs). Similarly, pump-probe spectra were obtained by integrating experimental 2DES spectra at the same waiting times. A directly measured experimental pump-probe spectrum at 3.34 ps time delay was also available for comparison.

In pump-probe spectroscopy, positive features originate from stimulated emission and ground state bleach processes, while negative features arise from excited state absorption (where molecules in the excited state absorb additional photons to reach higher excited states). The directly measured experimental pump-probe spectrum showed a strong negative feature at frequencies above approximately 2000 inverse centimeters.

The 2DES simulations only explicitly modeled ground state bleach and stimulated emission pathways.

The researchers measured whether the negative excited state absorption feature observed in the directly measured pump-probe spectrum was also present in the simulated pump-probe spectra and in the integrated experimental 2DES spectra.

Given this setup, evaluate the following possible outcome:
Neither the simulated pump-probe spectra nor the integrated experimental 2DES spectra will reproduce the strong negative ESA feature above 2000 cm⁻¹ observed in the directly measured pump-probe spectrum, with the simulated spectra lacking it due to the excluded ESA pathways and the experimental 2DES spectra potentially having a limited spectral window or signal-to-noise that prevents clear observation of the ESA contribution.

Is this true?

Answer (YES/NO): YES